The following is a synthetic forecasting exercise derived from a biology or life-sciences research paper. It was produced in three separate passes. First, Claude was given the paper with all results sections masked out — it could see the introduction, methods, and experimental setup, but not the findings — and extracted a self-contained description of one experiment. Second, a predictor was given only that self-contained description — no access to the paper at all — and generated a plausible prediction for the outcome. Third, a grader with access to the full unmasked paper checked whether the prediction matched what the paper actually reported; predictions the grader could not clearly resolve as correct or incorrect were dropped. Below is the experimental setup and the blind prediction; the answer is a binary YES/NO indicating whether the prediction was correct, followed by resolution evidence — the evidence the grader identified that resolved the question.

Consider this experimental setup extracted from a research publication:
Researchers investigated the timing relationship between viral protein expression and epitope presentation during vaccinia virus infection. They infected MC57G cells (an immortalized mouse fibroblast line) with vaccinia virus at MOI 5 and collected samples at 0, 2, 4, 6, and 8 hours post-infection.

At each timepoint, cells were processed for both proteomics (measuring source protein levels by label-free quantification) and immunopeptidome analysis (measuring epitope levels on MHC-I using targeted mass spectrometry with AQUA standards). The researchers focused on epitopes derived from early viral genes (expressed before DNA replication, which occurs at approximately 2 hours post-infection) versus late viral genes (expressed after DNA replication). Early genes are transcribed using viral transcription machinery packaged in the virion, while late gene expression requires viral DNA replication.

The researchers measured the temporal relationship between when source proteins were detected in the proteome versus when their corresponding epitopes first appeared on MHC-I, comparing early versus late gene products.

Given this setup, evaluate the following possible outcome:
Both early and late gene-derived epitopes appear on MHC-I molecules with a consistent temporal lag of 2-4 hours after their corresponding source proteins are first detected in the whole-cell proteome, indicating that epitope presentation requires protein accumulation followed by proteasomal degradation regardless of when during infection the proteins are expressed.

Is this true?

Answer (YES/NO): NO